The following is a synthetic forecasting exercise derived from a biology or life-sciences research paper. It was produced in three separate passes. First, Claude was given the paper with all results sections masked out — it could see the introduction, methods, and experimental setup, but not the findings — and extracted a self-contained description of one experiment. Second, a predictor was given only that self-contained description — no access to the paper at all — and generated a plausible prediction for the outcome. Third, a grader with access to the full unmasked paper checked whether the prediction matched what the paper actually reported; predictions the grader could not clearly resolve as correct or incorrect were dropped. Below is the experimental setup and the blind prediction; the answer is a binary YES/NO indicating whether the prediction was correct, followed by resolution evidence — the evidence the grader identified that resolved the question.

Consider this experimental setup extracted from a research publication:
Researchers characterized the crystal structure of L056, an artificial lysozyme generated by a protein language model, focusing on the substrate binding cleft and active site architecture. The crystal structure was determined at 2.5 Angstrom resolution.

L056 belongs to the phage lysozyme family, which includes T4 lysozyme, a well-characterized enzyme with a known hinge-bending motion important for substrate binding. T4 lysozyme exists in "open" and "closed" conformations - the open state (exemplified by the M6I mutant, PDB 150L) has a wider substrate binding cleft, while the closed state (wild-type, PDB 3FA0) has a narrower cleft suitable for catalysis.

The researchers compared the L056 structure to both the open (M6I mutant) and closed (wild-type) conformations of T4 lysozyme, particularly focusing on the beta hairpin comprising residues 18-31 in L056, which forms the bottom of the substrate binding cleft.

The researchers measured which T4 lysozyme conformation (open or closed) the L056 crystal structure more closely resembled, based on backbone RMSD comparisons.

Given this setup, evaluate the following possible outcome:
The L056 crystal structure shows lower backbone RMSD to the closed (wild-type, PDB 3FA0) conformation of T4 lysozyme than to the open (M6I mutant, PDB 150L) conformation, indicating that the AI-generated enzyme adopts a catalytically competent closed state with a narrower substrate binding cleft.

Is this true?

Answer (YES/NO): NO